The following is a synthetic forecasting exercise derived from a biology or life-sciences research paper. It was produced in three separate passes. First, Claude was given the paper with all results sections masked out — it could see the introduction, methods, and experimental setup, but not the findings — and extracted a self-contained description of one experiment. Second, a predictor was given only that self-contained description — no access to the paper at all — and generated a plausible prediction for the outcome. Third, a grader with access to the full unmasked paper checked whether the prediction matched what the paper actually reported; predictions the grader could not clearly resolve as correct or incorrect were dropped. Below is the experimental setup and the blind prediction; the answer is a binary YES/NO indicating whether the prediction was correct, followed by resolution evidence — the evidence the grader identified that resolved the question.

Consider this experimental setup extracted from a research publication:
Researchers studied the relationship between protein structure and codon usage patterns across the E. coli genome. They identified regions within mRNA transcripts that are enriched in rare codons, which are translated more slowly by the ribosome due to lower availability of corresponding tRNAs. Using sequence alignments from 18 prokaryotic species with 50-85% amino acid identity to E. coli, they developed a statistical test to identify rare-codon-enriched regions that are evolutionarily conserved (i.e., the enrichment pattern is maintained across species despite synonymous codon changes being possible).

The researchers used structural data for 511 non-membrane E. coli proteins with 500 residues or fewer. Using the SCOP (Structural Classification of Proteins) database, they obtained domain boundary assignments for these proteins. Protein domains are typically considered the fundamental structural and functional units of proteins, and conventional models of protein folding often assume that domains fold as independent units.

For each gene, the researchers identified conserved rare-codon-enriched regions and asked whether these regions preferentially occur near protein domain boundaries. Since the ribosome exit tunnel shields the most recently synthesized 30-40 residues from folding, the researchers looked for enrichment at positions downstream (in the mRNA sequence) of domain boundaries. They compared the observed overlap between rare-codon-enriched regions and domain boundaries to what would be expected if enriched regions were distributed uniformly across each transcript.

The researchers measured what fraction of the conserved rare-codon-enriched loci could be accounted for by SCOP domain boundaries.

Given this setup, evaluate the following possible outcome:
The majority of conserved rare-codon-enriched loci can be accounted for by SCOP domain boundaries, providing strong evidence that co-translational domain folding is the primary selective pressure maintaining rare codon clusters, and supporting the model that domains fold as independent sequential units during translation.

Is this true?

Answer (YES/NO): NO